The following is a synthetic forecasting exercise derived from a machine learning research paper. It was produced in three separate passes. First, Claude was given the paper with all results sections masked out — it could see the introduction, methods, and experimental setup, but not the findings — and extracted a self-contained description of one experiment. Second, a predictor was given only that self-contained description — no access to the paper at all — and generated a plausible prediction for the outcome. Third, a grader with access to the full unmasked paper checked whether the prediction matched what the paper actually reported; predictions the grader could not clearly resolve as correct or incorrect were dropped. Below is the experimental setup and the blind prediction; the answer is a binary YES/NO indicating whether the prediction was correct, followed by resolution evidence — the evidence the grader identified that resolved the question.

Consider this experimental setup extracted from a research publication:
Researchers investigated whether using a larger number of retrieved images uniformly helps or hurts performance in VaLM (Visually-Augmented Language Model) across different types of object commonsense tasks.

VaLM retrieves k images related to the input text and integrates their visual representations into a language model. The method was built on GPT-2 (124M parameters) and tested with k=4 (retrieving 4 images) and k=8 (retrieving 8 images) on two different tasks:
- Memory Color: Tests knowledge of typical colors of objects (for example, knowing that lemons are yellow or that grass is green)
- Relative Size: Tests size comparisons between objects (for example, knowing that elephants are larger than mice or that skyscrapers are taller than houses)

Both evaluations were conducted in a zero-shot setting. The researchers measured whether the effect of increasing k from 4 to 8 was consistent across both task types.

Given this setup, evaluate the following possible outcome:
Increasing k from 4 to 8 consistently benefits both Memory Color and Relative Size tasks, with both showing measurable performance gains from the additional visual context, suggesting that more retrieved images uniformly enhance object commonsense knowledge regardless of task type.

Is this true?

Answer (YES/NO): NO